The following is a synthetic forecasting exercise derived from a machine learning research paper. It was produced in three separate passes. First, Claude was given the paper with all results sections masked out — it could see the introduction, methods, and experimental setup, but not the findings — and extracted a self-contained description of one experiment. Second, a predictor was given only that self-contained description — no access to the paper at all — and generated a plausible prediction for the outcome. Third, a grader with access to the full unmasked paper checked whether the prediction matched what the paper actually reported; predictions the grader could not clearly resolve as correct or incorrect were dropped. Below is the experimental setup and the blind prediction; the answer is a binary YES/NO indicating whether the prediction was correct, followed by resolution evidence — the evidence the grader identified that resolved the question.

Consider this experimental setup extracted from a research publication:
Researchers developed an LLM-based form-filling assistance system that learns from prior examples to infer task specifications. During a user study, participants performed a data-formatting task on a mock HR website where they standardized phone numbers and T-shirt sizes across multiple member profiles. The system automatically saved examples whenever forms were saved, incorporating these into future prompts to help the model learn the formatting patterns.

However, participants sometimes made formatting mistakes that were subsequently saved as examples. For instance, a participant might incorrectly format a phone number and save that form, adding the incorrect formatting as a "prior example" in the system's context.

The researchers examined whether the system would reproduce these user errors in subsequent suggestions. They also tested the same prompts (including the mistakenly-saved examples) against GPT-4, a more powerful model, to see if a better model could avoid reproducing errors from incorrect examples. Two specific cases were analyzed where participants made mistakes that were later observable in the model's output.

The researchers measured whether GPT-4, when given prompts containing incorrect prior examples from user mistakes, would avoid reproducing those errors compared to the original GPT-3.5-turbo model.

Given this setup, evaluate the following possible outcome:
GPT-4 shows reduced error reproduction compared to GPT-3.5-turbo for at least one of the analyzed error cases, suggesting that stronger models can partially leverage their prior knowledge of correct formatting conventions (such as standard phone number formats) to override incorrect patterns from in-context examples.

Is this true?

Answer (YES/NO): NO